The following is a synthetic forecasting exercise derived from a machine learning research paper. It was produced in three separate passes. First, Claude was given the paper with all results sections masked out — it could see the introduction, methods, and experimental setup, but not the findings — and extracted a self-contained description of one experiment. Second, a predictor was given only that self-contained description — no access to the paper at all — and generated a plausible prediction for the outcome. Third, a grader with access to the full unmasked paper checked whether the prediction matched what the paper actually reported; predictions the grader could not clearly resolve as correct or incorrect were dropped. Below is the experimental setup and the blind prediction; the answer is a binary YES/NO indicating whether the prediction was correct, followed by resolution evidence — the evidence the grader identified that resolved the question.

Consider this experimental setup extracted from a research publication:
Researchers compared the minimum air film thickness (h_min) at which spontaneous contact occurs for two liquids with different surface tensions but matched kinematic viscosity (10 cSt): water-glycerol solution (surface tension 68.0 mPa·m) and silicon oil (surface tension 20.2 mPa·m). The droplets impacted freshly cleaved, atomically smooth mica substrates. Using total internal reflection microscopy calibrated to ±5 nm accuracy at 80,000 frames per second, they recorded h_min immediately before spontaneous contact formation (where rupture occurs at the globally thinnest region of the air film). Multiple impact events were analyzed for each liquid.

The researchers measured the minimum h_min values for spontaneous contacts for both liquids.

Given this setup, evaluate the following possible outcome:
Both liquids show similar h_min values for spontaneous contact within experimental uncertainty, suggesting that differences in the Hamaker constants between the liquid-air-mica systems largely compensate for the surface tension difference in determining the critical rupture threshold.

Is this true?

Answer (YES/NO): YES